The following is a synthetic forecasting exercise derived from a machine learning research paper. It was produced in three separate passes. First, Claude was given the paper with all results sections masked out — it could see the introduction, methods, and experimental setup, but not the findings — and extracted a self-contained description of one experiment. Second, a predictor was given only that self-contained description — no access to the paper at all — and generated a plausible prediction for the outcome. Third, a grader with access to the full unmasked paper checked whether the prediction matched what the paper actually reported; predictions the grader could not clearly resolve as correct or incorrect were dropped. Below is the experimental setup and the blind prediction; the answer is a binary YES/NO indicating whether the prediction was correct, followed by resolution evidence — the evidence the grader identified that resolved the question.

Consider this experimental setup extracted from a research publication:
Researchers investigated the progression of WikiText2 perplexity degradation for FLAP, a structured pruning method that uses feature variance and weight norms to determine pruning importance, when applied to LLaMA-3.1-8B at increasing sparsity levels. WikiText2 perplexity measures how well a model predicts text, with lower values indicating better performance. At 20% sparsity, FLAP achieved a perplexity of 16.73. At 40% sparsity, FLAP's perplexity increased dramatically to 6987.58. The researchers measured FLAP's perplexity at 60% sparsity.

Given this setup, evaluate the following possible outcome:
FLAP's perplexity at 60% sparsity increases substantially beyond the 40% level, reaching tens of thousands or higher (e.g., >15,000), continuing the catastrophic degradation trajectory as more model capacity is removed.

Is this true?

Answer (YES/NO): YES